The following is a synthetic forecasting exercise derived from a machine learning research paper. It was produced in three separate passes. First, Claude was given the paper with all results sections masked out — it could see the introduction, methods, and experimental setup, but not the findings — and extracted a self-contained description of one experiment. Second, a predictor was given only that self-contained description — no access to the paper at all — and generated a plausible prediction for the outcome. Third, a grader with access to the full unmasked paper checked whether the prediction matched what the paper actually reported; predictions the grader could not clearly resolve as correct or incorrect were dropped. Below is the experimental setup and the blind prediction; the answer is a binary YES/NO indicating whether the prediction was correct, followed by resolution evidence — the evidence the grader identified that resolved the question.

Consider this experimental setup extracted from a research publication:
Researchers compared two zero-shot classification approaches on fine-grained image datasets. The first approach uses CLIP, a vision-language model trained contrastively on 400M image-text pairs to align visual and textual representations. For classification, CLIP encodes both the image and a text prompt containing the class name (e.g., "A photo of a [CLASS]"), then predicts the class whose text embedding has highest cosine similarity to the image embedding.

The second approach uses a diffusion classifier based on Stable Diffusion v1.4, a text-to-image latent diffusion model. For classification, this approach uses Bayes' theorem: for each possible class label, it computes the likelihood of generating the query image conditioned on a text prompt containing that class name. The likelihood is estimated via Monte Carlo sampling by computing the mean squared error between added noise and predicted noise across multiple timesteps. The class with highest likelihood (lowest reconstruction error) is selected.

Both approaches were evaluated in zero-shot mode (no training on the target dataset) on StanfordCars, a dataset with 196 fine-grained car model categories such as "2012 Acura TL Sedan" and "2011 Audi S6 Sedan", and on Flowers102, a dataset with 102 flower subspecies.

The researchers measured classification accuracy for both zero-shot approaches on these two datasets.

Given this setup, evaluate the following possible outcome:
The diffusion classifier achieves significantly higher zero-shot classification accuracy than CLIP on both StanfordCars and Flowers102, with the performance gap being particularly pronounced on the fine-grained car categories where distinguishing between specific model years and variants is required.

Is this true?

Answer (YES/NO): NO